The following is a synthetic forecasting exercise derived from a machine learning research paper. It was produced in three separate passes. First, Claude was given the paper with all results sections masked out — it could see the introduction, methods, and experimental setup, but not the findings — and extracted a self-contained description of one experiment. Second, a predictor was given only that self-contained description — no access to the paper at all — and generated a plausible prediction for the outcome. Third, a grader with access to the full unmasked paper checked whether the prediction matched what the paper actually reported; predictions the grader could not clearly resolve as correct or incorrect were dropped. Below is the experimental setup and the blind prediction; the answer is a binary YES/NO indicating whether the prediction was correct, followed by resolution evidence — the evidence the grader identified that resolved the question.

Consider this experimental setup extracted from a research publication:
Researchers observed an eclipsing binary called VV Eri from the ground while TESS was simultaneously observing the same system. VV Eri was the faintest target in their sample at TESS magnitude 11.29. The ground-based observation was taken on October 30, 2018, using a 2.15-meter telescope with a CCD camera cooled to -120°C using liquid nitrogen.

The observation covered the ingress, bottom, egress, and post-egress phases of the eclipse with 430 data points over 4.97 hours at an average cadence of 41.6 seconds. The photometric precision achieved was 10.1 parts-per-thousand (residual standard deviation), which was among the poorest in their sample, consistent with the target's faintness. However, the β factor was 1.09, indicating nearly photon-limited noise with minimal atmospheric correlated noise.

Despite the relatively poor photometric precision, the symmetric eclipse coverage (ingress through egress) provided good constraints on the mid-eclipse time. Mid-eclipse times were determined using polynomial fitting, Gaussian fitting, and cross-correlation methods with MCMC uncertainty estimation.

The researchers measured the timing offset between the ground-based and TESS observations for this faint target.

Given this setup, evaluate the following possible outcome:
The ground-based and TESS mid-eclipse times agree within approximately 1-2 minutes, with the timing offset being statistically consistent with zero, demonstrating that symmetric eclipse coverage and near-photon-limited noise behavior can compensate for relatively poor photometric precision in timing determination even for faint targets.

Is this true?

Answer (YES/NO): NO